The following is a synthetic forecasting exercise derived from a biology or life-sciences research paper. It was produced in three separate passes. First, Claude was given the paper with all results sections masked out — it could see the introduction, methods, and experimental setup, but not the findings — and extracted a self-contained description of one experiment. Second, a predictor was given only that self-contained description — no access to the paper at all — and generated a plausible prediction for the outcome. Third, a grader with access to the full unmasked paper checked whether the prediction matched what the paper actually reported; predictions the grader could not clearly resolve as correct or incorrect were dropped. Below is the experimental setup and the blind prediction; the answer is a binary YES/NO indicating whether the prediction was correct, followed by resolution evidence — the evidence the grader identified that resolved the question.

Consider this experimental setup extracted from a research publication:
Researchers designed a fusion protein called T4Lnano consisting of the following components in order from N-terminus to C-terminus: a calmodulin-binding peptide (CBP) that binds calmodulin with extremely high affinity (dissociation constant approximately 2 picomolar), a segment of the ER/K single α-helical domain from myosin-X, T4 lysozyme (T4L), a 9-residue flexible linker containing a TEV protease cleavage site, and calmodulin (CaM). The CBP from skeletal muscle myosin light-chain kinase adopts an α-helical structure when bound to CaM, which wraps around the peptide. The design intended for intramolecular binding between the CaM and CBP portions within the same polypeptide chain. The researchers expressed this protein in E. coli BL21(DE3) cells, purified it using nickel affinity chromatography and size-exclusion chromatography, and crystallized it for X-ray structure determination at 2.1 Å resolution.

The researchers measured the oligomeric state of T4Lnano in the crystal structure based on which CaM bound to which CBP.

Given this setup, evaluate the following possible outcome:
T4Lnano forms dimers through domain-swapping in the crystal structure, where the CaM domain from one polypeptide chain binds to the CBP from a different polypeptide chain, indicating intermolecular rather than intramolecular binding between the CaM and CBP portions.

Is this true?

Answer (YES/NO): YES